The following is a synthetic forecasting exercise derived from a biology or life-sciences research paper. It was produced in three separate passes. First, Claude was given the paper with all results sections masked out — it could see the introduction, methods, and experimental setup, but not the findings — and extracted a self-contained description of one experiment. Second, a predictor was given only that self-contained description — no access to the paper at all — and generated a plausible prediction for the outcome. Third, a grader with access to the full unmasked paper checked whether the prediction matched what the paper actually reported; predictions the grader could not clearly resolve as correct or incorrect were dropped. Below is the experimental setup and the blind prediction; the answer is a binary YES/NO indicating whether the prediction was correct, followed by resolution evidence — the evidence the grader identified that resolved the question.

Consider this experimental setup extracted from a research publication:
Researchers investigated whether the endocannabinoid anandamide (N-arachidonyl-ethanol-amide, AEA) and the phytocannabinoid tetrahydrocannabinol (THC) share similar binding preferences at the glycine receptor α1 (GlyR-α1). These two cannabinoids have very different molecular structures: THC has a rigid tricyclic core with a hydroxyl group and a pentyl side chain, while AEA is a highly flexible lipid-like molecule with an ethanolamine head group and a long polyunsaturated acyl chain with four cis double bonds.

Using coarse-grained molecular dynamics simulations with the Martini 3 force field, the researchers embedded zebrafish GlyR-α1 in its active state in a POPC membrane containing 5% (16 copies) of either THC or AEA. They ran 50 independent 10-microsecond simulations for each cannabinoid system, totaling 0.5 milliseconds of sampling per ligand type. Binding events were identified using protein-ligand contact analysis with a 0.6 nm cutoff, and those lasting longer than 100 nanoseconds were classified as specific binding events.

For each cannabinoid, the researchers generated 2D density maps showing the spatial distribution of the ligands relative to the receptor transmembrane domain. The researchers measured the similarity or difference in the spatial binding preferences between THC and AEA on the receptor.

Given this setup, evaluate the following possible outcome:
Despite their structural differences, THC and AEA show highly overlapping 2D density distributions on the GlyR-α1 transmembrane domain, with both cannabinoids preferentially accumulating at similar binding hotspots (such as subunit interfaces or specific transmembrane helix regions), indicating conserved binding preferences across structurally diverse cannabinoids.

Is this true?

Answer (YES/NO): NO